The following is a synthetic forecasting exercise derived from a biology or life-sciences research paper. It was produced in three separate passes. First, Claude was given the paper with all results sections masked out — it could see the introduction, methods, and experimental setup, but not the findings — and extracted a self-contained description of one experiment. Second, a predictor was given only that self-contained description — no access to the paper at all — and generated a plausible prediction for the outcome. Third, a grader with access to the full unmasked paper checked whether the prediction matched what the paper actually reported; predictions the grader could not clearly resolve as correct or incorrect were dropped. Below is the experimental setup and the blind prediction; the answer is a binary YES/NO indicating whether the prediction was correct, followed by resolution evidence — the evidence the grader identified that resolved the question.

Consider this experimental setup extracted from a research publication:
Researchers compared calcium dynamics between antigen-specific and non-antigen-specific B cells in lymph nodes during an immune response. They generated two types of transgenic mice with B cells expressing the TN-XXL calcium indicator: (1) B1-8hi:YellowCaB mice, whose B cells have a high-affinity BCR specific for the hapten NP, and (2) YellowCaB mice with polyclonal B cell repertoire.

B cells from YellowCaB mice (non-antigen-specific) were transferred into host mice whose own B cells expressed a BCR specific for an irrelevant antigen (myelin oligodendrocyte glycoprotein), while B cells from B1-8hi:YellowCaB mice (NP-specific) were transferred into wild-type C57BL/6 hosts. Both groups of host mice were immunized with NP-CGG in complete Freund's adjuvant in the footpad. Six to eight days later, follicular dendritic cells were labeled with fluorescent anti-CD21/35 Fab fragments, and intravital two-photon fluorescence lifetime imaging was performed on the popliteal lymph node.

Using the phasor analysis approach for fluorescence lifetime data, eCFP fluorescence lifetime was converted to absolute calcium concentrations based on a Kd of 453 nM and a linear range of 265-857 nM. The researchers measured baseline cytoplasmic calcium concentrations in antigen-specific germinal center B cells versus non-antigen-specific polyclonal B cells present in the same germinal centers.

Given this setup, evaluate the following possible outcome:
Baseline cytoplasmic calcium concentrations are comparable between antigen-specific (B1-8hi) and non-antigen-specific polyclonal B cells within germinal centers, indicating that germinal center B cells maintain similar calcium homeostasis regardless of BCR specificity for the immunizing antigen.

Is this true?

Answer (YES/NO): NO